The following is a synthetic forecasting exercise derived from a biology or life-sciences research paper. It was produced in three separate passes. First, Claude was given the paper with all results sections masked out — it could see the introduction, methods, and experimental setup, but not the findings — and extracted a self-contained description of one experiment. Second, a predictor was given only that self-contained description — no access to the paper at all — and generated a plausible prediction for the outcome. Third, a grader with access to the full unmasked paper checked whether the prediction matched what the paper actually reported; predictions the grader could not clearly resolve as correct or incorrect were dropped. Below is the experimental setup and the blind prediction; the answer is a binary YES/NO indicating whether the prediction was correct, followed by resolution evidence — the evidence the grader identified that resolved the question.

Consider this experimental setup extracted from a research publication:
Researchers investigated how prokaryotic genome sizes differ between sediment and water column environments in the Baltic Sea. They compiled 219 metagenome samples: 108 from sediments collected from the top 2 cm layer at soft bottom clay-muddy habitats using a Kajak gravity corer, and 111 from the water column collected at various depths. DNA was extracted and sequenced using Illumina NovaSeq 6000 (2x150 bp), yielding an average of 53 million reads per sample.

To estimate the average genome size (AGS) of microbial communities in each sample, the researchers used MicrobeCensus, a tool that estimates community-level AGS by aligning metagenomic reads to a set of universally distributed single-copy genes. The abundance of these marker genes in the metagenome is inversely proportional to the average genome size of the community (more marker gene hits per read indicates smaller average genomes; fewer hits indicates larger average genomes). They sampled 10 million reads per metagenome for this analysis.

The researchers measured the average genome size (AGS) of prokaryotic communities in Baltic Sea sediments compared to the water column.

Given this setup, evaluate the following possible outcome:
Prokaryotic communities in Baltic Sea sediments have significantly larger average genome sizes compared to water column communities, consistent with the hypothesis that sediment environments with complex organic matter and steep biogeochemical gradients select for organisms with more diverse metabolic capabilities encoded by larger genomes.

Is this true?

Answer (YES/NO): YES